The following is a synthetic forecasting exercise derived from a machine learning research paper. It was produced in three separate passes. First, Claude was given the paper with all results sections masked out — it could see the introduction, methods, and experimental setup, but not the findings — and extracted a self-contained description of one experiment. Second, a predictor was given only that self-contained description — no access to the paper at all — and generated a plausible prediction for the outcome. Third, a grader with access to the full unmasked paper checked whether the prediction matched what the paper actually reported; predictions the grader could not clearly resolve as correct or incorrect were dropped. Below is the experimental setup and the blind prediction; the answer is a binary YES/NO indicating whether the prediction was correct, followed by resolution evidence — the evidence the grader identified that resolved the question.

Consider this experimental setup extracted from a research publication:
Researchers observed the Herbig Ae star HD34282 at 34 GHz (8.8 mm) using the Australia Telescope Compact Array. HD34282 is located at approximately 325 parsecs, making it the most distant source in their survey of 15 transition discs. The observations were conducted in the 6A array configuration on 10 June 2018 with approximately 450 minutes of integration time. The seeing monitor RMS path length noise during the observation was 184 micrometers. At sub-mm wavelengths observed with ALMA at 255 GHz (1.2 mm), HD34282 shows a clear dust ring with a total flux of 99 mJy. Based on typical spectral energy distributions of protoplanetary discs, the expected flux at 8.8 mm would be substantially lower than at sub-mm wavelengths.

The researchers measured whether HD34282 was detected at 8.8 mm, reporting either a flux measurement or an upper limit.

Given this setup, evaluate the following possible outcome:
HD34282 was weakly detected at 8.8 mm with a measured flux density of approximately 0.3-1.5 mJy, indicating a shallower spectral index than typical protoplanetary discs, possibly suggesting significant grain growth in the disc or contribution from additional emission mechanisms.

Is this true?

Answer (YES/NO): NO